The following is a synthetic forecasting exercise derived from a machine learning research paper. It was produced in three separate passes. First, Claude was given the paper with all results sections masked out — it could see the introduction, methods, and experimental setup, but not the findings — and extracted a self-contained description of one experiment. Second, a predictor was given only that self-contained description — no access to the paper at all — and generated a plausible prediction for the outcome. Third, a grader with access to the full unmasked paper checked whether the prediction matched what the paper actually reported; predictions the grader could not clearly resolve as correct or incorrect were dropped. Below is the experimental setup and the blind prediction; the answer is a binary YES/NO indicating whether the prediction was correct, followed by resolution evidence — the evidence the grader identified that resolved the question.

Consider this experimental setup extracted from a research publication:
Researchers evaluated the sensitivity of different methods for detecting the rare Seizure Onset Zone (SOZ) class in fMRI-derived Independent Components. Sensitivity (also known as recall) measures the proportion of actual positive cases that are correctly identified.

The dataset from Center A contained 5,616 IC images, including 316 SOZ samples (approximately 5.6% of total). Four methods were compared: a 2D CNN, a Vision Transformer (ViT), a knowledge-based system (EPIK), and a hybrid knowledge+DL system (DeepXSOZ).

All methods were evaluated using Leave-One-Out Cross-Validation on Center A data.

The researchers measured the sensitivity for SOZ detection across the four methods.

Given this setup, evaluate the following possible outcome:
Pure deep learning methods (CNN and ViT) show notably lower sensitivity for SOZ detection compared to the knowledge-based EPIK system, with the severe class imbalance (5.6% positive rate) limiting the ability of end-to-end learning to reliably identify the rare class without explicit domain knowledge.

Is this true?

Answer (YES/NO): YES